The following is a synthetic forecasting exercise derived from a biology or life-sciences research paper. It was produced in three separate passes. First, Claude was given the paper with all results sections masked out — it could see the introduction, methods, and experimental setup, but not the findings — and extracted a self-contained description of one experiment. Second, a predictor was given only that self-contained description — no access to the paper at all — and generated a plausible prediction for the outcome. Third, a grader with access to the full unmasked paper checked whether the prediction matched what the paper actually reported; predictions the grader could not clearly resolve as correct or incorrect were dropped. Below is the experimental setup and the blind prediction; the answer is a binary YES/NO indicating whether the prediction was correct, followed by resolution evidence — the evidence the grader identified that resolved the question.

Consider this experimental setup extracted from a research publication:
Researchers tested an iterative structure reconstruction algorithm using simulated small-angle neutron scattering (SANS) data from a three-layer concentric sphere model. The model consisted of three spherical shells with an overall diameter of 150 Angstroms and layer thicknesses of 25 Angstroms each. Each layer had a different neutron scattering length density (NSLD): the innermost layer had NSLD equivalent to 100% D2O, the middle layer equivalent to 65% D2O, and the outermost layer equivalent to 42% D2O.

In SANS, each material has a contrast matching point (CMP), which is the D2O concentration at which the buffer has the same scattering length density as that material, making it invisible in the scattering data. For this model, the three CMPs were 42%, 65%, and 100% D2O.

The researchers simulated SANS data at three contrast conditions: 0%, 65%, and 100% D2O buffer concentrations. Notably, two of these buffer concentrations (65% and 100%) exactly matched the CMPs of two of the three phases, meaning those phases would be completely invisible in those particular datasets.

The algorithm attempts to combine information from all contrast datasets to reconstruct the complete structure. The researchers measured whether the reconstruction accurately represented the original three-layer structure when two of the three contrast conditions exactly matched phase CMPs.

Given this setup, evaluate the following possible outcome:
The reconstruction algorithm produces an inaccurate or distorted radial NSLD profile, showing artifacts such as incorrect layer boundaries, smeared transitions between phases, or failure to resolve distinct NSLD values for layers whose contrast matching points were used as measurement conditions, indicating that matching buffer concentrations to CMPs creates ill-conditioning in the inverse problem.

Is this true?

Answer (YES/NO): YES